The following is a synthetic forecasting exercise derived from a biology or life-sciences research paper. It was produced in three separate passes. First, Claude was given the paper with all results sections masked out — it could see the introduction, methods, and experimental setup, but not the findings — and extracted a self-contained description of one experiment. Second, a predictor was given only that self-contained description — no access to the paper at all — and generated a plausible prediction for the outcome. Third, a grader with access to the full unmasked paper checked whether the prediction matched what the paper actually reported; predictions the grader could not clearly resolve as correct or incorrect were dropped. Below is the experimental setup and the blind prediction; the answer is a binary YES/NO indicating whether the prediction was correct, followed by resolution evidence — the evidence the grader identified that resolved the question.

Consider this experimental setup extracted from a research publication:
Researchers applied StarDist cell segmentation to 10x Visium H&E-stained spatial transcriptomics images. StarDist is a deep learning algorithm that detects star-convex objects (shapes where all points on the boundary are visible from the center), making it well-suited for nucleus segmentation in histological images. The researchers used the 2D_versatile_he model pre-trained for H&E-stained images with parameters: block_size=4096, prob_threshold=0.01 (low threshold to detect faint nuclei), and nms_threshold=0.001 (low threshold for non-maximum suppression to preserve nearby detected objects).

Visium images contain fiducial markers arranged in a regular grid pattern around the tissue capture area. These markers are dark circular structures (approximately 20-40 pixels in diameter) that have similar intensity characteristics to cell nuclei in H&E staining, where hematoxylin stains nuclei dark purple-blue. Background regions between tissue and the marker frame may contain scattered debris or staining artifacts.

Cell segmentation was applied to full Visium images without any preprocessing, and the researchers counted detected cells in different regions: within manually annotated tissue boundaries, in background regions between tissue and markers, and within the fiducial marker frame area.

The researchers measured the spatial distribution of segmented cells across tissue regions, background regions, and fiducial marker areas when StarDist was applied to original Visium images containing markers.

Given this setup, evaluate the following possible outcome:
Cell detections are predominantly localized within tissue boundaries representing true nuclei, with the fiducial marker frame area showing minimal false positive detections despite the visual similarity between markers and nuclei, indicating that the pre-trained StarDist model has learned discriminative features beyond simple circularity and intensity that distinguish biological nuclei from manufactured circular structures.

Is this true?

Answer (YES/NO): NO